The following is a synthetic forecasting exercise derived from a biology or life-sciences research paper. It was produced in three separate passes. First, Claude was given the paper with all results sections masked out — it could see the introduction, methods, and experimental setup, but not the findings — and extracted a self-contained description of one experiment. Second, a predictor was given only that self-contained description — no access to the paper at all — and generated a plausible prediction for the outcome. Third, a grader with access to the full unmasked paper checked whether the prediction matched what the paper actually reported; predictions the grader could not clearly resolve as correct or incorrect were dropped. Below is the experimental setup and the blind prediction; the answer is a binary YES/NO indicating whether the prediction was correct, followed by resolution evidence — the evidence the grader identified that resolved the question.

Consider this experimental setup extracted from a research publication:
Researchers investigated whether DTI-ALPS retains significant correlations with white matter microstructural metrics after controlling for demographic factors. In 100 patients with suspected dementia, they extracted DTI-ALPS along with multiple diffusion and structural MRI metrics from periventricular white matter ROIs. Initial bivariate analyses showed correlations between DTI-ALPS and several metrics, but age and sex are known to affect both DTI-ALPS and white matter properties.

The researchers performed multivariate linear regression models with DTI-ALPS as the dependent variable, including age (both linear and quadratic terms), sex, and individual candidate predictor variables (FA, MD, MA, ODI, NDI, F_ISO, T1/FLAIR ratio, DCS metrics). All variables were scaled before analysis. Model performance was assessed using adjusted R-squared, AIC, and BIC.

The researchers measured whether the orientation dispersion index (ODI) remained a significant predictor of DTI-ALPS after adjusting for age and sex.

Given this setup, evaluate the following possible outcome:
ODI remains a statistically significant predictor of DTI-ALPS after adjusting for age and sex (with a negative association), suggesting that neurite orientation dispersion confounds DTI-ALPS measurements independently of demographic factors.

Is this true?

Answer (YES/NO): NO